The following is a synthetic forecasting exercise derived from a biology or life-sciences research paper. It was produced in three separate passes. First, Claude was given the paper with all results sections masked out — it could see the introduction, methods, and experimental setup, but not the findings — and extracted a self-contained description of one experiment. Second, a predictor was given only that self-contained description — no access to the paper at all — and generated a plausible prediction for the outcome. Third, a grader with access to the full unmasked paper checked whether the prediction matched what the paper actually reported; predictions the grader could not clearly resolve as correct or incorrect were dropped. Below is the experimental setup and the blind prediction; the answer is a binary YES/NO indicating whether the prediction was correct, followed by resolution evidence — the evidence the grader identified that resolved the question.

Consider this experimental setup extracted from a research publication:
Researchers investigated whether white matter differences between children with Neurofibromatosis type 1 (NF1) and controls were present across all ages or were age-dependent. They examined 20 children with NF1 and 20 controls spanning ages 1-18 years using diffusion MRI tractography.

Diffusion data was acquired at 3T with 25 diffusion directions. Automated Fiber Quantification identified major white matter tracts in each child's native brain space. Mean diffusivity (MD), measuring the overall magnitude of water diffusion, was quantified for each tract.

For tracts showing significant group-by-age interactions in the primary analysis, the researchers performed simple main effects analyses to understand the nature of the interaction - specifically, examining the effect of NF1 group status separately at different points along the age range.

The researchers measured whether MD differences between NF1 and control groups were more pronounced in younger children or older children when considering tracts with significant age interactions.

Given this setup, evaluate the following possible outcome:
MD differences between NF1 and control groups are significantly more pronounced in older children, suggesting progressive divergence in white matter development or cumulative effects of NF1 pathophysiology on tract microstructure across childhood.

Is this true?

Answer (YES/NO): NO